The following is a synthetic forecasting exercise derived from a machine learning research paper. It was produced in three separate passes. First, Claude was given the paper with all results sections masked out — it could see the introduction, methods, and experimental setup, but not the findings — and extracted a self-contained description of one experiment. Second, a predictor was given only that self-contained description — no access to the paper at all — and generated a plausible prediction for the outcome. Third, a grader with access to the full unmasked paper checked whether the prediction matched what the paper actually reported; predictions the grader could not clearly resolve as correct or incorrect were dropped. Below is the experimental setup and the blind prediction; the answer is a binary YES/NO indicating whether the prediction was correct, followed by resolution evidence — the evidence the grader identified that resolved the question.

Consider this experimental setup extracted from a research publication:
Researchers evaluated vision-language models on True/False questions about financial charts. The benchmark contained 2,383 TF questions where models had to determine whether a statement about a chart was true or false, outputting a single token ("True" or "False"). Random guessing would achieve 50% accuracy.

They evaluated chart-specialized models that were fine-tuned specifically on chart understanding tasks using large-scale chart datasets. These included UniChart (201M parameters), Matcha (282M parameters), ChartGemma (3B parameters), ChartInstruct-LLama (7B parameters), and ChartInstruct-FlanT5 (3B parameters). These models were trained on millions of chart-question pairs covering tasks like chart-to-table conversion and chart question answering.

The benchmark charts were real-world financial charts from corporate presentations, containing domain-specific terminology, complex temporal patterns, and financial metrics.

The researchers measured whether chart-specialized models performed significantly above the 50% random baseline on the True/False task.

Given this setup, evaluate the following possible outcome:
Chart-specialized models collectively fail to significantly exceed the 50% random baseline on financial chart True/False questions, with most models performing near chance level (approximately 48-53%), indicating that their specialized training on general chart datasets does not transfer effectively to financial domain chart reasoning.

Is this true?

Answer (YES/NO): NO